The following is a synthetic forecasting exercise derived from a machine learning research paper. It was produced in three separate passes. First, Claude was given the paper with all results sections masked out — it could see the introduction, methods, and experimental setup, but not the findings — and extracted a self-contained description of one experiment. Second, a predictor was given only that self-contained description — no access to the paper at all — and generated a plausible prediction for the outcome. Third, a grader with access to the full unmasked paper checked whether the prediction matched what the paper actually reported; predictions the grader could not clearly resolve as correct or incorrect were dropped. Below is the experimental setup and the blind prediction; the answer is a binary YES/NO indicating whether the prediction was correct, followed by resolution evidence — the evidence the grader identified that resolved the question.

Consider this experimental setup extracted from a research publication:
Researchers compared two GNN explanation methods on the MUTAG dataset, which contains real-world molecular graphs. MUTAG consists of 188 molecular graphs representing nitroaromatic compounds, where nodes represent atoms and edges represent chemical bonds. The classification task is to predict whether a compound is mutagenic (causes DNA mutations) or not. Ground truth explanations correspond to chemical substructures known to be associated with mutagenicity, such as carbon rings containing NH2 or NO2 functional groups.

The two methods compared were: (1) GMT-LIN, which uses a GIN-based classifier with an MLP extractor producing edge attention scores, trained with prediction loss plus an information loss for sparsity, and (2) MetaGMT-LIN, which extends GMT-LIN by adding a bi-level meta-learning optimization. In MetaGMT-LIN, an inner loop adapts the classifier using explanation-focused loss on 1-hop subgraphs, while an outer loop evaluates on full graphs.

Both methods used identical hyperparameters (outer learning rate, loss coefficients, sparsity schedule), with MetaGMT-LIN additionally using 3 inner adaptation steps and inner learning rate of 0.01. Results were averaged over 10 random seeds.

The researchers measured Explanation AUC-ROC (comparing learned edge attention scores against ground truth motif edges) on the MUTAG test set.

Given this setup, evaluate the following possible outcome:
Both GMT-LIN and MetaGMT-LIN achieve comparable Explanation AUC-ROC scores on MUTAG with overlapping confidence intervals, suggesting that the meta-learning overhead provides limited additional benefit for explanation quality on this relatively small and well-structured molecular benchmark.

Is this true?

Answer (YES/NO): YES